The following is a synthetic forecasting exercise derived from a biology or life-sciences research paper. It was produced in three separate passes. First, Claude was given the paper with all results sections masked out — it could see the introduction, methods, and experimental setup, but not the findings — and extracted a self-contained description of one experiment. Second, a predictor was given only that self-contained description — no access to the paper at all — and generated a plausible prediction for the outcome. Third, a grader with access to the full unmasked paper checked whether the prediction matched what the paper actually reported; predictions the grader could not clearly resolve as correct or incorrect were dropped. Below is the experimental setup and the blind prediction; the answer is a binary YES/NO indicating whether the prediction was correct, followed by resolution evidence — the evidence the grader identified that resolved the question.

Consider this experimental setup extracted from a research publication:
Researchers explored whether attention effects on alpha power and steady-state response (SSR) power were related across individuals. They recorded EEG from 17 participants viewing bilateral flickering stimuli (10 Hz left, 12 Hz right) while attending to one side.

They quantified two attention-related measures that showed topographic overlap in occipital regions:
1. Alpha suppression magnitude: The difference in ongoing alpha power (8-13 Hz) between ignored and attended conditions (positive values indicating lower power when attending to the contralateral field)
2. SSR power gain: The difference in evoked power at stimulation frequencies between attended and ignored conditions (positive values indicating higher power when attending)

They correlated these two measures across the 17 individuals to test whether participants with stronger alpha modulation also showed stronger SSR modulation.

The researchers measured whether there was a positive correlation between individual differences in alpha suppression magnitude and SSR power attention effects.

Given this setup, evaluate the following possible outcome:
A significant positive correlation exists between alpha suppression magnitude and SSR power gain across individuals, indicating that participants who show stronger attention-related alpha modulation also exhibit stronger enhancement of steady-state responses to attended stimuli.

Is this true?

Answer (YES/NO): NO